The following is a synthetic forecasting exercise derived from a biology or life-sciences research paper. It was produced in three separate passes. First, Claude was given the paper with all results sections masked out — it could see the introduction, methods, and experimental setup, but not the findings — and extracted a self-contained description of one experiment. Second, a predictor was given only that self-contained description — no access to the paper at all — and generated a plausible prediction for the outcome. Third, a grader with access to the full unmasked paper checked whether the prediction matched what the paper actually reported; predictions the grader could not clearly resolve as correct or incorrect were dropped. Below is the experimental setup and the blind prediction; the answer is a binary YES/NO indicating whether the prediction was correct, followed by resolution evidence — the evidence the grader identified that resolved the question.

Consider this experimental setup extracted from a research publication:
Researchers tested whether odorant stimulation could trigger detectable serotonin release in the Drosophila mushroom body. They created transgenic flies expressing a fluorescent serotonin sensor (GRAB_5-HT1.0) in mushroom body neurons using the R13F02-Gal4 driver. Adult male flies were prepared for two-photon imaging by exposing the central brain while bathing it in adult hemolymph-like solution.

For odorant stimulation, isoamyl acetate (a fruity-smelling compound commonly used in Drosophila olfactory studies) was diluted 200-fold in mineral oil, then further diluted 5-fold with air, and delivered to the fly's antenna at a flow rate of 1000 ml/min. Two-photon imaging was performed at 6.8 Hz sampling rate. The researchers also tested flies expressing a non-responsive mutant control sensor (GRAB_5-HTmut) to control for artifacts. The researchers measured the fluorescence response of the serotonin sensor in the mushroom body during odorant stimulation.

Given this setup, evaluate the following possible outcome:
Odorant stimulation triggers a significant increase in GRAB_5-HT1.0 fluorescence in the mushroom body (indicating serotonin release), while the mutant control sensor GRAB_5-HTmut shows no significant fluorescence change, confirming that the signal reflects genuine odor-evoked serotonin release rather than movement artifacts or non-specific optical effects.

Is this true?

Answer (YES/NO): YES